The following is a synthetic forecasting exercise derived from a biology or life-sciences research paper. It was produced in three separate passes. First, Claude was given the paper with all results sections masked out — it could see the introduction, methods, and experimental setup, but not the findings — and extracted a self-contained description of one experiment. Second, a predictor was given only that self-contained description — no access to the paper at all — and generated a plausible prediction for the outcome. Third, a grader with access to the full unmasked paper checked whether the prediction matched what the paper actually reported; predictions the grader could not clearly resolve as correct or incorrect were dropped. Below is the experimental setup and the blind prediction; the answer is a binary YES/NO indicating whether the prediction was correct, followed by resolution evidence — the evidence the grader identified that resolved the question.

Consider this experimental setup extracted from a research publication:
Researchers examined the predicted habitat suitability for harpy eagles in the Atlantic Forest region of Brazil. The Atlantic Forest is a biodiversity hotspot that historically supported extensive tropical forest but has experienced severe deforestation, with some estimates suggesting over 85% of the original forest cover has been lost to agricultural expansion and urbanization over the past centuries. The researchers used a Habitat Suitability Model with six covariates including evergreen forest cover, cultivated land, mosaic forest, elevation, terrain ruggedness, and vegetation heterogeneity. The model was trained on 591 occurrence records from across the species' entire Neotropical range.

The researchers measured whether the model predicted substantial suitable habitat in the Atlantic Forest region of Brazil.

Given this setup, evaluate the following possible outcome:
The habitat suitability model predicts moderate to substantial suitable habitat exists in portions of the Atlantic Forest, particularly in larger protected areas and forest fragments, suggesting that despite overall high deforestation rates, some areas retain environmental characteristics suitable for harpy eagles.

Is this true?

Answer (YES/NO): NO